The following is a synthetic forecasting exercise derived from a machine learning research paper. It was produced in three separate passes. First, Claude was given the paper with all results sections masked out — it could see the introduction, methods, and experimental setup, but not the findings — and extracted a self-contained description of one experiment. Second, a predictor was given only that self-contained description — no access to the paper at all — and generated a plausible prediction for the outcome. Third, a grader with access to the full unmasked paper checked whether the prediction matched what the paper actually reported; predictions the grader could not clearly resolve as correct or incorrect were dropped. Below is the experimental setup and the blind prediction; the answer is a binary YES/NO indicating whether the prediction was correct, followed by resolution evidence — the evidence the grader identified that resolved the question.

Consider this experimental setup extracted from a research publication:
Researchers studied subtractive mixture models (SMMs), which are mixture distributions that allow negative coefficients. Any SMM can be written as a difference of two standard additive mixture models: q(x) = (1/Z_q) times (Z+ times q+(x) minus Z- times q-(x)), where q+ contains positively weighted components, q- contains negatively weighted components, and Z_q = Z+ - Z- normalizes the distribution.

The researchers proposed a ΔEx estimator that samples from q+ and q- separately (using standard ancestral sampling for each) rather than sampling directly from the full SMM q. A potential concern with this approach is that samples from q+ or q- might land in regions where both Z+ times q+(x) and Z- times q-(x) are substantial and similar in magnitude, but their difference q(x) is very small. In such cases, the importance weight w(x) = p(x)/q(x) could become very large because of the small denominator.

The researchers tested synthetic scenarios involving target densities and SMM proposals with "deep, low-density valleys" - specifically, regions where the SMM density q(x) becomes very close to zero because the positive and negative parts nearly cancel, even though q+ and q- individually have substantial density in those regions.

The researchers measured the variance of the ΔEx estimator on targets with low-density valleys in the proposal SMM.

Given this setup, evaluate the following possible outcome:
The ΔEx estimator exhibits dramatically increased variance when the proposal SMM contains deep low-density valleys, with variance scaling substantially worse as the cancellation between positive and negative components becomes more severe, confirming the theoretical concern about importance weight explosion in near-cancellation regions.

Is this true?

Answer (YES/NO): YES